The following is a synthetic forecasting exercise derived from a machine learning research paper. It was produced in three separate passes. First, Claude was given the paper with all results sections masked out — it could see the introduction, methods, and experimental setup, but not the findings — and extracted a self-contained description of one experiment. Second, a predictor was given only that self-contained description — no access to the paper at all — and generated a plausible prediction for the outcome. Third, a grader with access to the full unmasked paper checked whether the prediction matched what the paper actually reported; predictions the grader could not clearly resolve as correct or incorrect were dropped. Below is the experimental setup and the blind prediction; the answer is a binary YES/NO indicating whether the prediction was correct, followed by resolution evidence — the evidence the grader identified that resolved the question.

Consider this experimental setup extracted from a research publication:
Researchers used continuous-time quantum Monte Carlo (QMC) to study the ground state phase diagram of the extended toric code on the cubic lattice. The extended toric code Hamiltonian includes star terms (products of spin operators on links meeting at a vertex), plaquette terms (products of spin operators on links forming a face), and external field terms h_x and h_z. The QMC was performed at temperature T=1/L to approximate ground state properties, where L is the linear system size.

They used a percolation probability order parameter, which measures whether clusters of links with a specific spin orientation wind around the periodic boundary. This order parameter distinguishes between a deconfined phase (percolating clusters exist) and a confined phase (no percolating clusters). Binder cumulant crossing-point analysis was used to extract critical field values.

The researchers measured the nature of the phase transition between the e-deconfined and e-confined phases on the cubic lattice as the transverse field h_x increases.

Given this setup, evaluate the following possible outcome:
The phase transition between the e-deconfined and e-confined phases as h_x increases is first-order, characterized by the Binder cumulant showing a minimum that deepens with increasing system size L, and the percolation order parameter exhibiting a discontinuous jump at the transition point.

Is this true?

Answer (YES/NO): YES